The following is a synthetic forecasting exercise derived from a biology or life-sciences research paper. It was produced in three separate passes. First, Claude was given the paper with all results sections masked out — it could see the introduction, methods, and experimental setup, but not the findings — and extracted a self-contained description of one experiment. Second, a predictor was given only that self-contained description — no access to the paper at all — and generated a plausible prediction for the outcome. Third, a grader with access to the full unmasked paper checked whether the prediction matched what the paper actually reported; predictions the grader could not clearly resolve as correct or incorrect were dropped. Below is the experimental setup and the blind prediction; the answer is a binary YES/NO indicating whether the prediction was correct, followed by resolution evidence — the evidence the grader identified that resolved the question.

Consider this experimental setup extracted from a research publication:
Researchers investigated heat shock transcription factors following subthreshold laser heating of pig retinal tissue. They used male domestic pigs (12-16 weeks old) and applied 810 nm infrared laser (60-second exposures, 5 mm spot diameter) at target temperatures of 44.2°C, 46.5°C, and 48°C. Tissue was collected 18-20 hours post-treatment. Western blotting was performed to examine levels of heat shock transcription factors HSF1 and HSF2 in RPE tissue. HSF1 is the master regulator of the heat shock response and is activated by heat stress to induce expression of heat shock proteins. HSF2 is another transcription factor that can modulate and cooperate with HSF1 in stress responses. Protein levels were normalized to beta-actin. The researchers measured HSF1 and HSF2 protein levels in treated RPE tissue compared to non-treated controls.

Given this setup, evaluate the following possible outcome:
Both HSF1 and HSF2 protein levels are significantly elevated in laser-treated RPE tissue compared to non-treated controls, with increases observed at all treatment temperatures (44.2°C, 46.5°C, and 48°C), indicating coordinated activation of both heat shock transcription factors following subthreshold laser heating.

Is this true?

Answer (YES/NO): NO